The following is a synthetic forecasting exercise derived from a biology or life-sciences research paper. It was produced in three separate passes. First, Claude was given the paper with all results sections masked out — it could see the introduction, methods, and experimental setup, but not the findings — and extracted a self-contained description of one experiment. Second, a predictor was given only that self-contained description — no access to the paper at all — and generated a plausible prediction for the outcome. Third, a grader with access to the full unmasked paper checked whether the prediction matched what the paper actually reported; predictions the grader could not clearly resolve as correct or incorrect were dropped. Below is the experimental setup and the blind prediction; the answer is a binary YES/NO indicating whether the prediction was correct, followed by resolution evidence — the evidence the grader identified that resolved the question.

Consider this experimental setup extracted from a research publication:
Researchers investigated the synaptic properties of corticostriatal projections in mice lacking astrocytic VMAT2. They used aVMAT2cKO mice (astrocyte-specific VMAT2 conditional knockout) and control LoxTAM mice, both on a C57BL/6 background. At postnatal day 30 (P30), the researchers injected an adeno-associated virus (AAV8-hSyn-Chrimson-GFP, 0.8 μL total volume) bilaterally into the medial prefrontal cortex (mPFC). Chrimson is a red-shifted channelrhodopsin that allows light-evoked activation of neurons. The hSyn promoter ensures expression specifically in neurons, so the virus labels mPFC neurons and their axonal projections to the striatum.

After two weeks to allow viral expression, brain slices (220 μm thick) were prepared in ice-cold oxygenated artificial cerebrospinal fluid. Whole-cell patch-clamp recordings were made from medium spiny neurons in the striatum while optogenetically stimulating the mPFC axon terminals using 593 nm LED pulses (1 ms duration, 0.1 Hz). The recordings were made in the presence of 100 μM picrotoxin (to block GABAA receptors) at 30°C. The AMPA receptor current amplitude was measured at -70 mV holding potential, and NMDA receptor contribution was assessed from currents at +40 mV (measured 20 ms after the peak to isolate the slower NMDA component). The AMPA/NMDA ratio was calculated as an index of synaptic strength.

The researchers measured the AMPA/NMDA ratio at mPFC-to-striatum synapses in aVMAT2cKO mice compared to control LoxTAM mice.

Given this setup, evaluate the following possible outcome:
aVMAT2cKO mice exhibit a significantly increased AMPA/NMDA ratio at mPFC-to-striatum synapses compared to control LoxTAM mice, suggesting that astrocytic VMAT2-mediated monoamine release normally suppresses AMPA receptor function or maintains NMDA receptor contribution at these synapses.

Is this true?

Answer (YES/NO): YES